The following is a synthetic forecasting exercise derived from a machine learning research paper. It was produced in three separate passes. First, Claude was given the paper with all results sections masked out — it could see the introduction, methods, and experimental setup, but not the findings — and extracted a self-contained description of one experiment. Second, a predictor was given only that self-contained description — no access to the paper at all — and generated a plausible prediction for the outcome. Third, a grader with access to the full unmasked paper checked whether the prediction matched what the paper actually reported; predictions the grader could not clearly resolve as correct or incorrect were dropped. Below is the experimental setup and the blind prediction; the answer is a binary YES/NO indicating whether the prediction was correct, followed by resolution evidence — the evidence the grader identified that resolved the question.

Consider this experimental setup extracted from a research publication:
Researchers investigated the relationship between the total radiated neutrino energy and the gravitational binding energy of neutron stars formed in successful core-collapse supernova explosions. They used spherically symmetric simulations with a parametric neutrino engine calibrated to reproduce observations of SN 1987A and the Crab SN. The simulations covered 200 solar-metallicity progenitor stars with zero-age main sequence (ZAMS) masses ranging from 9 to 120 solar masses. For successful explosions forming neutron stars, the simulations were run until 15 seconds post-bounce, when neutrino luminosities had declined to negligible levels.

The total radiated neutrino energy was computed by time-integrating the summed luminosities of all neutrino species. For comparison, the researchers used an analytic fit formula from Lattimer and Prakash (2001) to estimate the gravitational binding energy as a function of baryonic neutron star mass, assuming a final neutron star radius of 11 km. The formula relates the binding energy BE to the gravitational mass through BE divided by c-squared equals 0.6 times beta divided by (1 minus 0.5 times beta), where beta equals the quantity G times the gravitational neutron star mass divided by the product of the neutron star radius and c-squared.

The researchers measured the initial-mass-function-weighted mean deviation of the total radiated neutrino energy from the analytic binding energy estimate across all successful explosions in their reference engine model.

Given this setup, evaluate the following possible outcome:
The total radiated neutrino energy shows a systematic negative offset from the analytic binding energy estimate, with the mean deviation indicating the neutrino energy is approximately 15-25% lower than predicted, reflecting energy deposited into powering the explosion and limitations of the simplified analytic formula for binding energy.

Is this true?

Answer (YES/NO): NO